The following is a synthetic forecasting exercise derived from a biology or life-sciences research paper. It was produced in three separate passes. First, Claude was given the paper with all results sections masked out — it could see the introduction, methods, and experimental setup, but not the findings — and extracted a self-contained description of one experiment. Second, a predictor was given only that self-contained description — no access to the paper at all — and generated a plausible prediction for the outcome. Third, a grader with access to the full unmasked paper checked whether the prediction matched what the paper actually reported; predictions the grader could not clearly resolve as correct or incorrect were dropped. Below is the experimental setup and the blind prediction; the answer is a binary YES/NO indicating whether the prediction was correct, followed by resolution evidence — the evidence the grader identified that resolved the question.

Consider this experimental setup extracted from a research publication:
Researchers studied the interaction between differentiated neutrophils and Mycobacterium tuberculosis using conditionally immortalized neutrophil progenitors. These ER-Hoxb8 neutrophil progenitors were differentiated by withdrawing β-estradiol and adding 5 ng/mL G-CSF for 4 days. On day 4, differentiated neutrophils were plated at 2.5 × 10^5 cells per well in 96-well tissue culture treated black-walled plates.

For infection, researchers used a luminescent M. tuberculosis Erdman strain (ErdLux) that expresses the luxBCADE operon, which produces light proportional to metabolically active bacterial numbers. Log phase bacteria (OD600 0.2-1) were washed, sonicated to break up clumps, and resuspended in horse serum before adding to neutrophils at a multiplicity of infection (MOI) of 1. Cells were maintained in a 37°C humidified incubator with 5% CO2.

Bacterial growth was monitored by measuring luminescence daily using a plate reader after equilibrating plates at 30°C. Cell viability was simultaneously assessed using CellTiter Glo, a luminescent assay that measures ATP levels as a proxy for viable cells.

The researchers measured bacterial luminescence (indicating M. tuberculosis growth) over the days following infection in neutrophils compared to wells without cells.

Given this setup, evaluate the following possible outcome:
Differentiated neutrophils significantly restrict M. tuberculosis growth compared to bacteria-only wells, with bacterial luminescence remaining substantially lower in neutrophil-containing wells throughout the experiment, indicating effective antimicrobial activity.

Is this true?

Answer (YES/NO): NO